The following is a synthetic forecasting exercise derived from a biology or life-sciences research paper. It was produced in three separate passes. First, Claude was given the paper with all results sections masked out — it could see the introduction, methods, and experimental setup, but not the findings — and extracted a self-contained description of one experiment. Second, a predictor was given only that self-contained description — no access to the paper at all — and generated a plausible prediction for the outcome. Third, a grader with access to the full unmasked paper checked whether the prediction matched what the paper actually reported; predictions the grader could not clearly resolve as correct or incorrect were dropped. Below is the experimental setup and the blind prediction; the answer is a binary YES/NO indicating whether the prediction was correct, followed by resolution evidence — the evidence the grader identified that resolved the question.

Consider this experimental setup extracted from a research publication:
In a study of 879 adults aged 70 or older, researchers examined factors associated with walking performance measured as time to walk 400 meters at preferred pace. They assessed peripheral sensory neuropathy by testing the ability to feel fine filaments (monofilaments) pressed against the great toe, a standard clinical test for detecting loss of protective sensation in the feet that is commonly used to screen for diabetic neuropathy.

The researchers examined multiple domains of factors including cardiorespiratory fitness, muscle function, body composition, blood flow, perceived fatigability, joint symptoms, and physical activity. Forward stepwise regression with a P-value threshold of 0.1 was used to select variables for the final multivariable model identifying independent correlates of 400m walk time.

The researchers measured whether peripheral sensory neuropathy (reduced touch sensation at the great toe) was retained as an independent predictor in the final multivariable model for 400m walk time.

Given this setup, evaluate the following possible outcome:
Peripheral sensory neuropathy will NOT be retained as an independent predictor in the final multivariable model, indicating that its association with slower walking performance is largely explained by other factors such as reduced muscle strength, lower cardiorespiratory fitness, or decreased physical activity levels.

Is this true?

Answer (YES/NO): NO